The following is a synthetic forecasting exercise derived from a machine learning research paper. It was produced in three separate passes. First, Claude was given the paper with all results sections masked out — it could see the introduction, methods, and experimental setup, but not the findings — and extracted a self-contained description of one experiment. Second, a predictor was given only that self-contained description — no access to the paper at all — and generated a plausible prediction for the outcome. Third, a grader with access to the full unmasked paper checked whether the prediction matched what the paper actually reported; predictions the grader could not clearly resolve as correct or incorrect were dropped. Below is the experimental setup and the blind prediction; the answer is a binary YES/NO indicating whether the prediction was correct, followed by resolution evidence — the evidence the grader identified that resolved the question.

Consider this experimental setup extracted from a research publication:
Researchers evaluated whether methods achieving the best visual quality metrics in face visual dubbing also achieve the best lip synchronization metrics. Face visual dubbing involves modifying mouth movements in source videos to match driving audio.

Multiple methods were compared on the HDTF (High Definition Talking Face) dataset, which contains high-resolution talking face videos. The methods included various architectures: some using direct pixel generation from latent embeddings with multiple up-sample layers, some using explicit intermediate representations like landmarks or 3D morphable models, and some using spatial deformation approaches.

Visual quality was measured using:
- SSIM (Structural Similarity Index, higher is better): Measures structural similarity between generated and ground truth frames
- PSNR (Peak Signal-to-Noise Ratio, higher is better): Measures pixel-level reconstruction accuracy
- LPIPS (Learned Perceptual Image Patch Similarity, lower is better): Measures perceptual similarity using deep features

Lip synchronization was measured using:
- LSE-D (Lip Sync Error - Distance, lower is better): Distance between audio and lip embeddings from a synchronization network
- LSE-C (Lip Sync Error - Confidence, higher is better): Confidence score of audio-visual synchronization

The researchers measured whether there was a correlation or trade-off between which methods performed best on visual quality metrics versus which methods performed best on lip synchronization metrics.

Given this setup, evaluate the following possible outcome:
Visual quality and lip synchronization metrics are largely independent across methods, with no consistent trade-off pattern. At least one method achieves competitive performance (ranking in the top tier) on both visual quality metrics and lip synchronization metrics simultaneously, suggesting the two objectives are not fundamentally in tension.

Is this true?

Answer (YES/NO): NO